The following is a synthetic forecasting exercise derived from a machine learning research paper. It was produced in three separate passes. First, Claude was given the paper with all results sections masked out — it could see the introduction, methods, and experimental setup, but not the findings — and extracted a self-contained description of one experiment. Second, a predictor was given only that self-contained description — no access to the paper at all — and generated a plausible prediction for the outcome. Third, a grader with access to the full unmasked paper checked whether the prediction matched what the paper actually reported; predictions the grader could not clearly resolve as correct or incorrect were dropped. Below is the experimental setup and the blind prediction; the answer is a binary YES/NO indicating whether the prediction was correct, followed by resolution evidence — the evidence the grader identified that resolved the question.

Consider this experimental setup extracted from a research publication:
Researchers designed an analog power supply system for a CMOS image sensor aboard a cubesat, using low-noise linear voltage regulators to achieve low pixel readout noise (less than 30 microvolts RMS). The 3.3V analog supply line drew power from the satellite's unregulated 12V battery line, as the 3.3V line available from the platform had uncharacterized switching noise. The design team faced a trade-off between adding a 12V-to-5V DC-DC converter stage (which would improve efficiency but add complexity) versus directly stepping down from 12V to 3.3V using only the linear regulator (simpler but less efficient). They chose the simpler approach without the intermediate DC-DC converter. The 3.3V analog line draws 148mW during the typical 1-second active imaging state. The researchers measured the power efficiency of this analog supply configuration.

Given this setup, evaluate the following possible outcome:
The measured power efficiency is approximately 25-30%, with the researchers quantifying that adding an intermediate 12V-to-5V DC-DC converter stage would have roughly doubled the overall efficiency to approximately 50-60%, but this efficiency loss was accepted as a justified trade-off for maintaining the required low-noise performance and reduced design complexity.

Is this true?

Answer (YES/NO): NO